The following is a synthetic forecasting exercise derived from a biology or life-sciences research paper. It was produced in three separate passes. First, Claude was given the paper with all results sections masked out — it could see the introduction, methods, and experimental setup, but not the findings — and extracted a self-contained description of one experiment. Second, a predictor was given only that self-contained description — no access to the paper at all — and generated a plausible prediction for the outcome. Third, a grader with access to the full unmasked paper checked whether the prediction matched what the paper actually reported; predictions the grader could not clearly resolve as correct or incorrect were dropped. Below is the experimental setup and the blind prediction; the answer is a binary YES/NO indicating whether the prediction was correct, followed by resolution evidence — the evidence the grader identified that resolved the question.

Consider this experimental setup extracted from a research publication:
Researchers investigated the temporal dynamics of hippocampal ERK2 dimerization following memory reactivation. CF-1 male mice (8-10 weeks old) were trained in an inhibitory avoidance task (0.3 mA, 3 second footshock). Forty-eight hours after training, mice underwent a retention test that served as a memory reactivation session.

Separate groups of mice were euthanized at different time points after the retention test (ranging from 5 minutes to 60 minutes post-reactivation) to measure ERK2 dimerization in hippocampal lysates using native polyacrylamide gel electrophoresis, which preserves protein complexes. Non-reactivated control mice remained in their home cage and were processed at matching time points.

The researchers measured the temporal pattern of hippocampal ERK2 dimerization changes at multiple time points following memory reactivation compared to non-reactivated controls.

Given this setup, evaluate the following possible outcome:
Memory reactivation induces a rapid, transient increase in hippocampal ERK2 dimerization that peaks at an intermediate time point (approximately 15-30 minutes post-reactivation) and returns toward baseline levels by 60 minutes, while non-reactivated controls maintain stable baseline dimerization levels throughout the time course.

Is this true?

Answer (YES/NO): NO